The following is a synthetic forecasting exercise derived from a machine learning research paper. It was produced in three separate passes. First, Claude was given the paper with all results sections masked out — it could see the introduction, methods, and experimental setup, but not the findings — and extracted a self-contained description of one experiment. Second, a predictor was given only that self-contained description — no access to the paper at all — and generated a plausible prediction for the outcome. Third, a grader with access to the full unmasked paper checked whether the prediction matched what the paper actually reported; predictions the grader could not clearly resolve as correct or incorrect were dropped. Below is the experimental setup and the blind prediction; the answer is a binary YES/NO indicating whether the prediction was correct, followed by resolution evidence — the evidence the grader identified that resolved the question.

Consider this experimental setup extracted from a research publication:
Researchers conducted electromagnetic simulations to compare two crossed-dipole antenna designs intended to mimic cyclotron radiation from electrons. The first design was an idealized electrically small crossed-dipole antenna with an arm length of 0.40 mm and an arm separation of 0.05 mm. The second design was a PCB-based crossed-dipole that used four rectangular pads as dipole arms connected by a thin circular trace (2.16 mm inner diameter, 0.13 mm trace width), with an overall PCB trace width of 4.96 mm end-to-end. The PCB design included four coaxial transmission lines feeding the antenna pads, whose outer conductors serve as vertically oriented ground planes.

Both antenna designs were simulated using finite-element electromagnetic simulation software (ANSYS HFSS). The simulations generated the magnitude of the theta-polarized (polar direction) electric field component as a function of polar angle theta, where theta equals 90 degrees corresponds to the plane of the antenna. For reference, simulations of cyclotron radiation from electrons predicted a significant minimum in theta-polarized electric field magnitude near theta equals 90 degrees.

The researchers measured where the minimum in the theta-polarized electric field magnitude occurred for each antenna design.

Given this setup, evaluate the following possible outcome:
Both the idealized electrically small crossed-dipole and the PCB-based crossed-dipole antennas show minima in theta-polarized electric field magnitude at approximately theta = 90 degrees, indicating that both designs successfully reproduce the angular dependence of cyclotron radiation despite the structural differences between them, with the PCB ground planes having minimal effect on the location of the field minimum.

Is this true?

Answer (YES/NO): NO